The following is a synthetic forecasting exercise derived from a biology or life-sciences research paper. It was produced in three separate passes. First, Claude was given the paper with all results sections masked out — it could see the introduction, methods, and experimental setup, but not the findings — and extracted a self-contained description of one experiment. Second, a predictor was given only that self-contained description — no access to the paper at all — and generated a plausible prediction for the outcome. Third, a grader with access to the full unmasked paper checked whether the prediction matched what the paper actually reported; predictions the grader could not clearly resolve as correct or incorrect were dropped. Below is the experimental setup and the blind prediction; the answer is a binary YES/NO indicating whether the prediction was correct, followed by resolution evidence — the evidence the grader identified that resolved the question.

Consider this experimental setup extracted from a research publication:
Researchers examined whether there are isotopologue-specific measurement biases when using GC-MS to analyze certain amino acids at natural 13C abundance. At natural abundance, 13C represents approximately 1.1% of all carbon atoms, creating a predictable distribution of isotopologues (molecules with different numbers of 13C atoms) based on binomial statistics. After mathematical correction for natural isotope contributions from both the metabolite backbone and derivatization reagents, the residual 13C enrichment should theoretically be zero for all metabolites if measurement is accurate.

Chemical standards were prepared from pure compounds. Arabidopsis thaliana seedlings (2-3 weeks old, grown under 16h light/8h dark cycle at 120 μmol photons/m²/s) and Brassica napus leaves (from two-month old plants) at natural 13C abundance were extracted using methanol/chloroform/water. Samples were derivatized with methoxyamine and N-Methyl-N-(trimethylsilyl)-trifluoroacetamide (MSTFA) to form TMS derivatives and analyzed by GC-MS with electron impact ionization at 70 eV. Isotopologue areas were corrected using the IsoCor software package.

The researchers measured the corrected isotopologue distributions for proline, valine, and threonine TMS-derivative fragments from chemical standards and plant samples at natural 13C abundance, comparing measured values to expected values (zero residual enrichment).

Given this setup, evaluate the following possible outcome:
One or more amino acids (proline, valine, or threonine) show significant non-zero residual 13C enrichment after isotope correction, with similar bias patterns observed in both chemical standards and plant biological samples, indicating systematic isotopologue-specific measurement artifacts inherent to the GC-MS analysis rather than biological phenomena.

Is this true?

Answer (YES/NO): YES